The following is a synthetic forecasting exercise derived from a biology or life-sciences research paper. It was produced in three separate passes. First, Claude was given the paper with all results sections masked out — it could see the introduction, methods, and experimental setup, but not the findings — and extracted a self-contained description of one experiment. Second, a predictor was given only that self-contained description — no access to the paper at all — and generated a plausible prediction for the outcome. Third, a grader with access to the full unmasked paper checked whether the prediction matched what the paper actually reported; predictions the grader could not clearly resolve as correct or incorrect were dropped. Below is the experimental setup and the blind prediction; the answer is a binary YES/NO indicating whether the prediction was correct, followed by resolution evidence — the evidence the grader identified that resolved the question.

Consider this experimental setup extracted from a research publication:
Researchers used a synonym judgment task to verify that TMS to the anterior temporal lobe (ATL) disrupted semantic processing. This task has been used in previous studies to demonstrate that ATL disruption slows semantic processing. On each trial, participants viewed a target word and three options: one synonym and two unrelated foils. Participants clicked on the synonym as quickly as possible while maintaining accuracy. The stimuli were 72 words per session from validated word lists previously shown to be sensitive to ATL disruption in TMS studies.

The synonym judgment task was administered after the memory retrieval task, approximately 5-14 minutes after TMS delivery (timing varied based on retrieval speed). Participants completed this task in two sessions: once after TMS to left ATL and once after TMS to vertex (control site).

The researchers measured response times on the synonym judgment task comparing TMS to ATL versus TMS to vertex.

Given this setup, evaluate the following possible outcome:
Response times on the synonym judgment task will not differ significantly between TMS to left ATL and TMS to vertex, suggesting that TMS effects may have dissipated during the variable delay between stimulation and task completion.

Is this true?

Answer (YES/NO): YES